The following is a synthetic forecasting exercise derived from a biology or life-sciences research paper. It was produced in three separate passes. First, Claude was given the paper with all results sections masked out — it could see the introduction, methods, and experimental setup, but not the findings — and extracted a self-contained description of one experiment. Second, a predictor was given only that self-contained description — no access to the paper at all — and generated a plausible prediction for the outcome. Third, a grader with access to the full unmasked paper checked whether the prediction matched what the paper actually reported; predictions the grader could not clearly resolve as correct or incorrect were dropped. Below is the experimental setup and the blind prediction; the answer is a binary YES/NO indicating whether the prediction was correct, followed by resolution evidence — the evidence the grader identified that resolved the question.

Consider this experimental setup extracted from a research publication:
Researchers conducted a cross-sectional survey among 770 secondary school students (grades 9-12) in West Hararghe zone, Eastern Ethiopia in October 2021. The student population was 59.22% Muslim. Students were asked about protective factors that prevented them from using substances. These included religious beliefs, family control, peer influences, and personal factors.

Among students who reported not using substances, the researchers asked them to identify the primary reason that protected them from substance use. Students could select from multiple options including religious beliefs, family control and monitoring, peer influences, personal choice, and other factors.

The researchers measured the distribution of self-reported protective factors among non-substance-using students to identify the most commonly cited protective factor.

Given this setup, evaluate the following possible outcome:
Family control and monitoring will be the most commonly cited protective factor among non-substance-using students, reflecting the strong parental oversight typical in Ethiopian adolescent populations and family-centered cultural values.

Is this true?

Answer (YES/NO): NO